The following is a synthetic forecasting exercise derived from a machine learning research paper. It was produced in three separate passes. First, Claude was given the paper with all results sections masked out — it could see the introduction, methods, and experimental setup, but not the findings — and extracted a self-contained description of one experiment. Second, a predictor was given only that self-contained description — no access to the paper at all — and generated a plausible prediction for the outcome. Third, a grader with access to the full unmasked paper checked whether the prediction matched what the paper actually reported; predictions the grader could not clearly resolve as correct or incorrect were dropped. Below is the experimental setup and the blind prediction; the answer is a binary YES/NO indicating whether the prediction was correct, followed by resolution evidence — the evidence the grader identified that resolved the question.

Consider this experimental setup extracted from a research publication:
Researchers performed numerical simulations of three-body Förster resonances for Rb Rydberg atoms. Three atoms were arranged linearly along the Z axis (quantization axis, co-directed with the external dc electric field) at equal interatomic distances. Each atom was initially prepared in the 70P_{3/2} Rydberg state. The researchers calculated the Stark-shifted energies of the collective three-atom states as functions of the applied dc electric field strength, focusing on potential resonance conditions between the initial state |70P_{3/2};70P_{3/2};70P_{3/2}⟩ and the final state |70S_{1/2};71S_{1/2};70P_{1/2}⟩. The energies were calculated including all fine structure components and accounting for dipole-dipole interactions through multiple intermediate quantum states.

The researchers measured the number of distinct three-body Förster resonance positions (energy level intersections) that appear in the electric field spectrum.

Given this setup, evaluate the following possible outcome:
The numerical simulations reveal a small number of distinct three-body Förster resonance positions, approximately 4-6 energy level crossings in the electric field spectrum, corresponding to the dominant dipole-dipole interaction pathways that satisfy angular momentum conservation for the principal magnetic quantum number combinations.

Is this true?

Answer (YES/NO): YES